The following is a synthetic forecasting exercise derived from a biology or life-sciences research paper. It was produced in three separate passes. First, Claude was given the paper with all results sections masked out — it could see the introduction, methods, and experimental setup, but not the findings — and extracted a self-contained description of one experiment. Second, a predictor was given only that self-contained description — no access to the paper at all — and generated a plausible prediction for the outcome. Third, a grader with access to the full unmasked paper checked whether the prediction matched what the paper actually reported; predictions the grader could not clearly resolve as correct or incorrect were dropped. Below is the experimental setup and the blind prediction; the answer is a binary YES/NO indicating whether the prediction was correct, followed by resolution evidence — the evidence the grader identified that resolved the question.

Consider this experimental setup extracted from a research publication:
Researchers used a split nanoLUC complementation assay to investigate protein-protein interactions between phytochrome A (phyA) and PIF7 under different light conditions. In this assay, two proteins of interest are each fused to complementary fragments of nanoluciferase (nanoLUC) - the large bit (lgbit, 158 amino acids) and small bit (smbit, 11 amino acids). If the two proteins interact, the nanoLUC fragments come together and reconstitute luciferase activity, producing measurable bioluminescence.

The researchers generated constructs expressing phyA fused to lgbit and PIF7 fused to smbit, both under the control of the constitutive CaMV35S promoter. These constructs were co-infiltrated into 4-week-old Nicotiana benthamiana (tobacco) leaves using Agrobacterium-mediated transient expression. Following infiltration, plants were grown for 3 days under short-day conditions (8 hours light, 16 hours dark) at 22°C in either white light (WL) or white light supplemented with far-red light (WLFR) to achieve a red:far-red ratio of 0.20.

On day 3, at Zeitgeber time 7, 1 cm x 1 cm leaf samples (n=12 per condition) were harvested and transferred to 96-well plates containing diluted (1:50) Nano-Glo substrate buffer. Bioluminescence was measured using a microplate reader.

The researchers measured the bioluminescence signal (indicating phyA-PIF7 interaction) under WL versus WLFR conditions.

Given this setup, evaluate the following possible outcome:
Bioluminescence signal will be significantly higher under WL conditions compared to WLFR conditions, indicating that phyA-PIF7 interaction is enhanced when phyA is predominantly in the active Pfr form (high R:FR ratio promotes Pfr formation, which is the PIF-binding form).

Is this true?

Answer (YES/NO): NO